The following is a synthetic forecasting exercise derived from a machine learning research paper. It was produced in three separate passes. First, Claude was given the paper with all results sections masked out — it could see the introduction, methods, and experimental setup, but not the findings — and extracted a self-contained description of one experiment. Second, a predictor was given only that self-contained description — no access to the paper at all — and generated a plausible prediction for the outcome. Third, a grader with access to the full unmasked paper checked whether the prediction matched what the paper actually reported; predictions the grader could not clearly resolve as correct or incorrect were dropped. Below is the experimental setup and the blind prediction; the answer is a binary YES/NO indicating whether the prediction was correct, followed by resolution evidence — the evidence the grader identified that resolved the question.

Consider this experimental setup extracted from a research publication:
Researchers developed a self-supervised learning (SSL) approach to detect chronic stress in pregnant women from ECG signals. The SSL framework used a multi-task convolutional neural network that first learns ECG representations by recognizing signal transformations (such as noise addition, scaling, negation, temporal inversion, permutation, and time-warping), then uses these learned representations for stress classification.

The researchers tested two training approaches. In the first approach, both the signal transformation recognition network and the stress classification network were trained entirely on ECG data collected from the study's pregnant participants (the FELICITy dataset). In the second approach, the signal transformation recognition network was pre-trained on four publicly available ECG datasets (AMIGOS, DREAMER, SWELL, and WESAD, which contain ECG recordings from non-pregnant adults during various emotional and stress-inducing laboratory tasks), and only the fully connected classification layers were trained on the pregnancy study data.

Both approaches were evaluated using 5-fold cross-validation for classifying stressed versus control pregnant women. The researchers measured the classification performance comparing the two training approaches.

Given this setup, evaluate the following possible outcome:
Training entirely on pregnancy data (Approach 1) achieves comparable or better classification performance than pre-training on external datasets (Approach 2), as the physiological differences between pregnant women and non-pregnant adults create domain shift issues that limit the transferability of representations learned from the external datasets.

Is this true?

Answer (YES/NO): NO